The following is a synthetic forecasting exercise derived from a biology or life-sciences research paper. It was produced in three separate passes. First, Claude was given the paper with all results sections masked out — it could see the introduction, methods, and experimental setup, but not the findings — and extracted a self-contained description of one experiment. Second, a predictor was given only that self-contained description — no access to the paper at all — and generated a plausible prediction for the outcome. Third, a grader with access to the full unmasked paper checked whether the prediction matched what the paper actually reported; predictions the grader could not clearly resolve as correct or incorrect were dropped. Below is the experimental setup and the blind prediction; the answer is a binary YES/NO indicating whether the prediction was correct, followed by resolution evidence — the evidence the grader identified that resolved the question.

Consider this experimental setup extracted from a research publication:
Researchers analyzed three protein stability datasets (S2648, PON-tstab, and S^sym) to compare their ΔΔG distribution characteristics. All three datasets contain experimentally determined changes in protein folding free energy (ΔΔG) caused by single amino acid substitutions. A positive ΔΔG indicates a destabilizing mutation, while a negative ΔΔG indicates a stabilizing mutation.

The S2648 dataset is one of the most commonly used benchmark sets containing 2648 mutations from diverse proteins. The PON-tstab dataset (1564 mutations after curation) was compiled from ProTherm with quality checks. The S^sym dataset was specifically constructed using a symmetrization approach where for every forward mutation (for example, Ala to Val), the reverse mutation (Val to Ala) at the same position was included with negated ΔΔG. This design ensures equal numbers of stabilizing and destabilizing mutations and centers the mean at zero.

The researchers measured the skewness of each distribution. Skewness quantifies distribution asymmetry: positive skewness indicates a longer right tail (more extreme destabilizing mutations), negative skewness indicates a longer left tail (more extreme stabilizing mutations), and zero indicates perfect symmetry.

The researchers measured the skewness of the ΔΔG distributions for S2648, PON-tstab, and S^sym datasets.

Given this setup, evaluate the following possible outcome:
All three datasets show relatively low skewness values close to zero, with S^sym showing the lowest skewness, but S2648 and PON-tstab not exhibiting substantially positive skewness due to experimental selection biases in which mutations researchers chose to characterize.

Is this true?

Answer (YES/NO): NO